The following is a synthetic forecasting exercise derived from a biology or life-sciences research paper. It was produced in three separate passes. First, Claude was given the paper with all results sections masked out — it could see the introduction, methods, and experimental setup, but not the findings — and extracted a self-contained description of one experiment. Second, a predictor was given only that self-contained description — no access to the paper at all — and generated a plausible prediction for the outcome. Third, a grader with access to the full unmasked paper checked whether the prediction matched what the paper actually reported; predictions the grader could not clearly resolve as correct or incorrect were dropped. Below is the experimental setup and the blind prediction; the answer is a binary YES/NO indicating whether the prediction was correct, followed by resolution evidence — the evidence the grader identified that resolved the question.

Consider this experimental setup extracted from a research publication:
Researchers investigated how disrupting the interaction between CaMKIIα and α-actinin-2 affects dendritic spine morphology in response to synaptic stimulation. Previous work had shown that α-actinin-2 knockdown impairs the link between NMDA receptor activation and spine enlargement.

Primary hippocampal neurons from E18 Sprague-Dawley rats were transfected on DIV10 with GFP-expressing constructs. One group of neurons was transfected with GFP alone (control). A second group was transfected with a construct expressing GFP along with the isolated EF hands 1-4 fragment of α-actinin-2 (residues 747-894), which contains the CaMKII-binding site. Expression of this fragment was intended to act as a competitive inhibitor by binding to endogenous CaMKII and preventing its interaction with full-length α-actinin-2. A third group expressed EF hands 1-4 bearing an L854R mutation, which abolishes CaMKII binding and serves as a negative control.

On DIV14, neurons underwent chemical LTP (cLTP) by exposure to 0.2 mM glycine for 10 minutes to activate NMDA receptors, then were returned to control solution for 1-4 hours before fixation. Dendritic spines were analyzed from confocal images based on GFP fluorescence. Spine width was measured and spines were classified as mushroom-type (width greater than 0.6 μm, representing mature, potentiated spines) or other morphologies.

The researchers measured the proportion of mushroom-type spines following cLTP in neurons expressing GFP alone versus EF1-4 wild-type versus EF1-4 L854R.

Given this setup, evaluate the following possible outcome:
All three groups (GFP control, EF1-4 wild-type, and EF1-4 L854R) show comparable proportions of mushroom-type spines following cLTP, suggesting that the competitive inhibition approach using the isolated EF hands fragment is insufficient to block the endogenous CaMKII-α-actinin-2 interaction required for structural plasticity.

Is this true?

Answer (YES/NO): NO